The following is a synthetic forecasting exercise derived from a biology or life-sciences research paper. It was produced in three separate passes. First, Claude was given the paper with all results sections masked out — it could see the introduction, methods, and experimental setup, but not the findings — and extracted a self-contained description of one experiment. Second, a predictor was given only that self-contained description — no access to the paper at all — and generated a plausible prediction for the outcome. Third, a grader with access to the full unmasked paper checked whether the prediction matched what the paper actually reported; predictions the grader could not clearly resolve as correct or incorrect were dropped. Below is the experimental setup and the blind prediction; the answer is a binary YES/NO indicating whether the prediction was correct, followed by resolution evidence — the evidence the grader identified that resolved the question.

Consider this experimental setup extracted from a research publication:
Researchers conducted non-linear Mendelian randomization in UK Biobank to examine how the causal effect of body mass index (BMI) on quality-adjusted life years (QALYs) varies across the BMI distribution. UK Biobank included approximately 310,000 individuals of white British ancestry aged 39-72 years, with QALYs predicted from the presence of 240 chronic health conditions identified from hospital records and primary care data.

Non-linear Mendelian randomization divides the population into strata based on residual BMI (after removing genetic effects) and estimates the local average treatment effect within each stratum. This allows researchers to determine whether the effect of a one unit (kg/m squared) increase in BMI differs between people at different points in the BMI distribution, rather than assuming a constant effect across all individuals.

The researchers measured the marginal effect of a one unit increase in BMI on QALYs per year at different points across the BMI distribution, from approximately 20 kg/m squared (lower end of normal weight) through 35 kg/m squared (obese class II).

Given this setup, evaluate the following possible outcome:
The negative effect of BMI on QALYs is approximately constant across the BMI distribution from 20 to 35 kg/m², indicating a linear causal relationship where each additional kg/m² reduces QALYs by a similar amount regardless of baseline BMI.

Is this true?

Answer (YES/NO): NO